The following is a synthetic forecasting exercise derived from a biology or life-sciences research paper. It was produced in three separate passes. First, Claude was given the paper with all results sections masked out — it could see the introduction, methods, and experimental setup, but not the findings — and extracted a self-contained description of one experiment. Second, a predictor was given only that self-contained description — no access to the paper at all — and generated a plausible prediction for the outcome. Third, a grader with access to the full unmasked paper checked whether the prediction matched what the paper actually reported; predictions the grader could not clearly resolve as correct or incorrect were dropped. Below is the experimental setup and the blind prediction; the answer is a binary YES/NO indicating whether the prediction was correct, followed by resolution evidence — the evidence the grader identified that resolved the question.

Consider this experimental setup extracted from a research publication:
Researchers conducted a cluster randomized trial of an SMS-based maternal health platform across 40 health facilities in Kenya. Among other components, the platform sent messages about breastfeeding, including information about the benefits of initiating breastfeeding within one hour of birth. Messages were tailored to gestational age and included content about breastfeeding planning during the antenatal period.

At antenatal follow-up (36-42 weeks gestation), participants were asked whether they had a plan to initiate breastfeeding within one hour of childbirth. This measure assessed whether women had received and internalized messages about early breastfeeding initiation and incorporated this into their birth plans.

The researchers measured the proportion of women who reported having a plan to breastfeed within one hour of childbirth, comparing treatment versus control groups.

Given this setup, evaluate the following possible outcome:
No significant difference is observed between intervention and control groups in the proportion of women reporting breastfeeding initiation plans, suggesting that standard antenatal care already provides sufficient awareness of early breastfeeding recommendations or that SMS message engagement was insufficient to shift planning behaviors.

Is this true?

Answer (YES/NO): YES